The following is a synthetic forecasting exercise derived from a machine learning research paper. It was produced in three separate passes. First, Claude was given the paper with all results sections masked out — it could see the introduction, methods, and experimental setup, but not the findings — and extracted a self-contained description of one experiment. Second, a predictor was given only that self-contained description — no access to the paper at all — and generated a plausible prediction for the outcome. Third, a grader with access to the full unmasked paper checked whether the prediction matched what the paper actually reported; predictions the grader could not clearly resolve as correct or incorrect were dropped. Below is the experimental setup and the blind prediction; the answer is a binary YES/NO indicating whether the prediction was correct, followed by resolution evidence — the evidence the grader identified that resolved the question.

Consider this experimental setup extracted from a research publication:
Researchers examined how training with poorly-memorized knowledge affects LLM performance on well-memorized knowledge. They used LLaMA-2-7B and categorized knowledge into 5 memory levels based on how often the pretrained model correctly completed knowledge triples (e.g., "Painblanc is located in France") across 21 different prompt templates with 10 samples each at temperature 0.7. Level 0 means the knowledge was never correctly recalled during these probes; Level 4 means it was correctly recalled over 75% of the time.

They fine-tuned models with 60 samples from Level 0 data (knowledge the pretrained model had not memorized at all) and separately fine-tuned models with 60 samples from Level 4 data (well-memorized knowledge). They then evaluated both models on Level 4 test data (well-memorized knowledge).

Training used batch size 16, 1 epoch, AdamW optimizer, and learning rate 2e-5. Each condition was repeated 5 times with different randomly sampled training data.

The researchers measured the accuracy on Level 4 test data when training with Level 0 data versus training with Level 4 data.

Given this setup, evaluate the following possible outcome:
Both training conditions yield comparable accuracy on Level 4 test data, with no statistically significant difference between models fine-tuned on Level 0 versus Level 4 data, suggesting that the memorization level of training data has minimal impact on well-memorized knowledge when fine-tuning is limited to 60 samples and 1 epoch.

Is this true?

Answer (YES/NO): NO